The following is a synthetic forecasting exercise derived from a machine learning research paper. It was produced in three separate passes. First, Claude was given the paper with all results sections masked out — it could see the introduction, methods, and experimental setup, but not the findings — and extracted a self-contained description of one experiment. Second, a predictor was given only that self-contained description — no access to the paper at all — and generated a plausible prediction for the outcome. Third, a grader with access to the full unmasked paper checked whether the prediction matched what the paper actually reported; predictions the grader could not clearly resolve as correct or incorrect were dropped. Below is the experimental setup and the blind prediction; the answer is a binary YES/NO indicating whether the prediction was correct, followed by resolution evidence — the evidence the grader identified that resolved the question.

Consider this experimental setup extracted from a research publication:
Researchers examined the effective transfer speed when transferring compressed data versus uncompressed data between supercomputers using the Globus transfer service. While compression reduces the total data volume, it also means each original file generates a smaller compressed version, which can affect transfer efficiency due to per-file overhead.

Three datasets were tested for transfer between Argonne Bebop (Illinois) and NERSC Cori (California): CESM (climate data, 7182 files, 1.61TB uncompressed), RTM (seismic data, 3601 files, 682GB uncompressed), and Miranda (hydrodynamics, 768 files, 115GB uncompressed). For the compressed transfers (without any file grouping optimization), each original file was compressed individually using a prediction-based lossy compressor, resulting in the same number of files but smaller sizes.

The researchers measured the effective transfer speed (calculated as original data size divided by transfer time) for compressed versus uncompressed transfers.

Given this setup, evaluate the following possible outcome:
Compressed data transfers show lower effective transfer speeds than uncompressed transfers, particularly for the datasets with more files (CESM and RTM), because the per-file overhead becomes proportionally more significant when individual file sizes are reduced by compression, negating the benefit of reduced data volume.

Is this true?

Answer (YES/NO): NO